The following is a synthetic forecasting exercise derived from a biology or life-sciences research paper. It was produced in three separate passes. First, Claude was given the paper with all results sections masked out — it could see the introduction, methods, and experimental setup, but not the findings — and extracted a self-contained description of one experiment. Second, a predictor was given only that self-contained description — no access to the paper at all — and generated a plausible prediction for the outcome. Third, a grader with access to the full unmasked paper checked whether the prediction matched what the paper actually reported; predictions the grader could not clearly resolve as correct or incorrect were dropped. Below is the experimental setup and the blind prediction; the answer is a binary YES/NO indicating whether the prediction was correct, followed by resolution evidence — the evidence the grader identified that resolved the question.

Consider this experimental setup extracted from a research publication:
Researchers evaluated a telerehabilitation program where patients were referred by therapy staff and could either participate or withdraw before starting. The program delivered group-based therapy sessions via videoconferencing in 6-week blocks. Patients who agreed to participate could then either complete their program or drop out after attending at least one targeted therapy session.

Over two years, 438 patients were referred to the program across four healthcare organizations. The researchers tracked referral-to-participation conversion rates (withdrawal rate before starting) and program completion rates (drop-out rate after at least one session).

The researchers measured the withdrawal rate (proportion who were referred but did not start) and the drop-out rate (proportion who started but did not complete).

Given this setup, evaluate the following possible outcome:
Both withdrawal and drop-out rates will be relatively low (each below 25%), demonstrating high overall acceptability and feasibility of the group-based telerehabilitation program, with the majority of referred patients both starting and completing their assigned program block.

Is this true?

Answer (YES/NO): YES